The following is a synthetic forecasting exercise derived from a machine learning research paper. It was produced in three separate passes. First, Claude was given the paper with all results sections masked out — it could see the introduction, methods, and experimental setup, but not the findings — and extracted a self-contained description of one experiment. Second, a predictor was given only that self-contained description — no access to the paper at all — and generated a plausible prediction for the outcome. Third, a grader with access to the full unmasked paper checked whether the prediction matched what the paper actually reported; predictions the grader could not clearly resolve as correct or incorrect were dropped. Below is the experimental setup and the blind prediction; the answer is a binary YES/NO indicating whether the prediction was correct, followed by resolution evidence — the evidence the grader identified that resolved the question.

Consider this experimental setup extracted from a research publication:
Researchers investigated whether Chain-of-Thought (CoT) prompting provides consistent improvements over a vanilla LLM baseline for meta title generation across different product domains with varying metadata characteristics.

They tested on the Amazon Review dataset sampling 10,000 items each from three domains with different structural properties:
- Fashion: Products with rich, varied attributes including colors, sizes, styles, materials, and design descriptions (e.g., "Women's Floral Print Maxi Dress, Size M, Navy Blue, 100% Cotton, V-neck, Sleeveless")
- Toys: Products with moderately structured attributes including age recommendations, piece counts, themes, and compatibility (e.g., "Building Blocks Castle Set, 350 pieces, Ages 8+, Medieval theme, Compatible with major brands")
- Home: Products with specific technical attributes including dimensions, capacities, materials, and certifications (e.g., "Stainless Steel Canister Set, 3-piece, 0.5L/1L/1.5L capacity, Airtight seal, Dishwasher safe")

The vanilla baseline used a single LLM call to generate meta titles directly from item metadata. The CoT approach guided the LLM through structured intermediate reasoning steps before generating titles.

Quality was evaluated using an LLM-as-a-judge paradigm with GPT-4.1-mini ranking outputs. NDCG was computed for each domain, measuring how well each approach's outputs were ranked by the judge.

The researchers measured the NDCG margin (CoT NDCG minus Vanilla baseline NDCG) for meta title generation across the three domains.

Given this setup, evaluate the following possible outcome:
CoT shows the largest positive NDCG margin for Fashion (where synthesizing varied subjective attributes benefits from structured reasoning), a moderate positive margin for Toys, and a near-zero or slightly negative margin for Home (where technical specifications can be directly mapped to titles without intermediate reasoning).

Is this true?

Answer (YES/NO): NO